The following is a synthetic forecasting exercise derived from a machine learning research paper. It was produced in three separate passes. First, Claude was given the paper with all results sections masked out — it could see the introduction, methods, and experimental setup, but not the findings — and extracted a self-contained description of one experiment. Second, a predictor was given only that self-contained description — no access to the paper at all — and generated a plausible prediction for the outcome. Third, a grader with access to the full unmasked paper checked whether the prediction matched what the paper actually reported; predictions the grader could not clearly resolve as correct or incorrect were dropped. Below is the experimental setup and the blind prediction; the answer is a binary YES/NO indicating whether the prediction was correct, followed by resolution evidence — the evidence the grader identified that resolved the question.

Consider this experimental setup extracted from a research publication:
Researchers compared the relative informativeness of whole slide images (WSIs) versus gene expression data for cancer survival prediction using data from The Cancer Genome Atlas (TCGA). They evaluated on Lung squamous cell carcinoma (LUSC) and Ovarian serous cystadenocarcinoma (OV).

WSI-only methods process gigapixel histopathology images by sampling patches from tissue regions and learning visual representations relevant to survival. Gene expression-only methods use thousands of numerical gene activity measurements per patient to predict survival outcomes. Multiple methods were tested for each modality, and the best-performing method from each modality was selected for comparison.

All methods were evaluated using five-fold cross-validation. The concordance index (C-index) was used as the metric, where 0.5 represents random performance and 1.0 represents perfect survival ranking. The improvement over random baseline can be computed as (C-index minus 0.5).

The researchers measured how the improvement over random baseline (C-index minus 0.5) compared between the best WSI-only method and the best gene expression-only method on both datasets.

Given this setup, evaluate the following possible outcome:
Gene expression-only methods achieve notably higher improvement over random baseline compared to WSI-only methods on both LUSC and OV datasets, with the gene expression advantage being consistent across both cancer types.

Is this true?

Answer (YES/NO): NO